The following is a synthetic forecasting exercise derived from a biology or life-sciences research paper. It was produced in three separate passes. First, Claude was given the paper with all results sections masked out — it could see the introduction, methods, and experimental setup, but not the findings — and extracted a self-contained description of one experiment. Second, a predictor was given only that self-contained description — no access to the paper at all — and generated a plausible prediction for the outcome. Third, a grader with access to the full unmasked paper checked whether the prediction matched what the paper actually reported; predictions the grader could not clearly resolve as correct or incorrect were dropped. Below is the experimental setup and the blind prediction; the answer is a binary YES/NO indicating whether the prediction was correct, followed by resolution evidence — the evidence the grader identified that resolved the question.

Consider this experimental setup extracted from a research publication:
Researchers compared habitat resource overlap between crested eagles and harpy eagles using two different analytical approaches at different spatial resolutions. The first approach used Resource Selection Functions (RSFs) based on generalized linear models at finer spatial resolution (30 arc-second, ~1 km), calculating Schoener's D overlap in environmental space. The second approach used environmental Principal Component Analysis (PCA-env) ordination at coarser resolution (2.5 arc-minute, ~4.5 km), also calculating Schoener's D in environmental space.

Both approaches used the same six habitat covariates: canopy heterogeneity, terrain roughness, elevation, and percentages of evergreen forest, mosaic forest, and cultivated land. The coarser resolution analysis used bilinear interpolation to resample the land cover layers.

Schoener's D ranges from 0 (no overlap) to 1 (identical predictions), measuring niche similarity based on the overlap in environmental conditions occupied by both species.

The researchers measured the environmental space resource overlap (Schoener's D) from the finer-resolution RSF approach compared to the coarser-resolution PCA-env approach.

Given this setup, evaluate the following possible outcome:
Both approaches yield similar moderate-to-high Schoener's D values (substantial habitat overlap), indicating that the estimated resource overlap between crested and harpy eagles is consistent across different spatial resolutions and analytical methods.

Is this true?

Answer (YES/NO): YES